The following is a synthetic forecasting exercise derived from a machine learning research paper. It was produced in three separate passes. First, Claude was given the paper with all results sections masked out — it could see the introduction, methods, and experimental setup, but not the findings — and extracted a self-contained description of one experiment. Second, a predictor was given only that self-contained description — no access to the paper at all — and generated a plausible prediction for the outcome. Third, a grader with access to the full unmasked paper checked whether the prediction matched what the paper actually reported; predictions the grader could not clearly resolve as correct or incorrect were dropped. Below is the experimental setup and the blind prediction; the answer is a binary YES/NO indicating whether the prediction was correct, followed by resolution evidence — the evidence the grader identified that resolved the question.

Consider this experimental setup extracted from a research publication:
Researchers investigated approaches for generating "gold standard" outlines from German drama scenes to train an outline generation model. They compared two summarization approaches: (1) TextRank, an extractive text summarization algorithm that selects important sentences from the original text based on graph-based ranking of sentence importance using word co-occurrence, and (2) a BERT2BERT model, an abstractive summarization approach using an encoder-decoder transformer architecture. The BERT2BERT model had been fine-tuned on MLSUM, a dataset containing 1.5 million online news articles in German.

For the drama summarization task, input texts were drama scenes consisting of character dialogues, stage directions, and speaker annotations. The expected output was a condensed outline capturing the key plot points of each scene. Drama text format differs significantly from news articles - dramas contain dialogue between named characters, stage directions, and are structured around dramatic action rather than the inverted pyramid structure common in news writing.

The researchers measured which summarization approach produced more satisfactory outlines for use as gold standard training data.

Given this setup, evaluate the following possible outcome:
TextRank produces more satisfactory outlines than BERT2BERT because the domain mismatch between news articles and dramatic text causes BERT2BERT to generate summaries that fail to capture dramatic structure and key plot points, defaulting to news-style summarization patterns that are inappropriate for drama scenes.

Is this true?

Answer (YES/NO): YES